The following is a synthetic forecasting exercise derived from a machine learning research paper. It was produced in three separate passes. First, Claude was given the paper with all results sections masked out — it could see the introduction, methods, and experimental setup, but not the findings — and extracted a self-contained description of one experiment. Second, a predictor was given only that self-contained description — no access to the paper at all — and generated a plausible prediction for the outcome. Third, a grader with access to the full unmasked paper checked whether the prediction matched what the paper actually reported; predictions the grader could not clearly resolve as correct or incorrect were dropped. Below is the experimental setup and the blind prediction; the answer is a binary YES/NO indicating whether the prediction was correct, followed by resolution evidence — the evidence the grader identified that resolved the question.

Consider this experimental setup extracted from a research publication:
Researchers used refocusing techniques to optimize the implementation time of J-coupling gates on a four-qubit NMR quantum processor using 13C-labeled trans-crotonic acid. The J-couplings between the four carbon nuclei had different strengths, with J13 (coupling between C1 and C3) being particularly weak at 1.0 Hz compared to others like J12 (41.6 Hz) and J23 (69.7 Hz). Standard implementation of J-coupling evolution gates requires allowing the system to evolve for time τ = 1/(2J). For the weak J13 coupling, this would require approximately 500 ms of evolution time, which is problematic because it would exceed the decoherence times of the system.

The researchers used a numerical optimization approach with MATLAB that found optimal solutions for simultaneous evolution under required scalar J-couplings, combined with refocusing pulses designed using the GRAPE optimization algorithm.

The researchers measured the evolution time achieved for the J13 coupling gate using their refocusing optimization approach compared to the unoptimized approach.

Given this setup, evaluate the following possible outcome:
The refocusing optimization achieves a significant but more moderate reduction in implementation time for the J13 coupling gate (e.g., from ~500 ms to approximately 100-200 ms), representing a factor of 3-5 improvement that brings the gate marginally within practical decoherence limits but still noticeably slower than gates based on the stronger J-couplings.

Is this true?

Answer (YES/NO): NO